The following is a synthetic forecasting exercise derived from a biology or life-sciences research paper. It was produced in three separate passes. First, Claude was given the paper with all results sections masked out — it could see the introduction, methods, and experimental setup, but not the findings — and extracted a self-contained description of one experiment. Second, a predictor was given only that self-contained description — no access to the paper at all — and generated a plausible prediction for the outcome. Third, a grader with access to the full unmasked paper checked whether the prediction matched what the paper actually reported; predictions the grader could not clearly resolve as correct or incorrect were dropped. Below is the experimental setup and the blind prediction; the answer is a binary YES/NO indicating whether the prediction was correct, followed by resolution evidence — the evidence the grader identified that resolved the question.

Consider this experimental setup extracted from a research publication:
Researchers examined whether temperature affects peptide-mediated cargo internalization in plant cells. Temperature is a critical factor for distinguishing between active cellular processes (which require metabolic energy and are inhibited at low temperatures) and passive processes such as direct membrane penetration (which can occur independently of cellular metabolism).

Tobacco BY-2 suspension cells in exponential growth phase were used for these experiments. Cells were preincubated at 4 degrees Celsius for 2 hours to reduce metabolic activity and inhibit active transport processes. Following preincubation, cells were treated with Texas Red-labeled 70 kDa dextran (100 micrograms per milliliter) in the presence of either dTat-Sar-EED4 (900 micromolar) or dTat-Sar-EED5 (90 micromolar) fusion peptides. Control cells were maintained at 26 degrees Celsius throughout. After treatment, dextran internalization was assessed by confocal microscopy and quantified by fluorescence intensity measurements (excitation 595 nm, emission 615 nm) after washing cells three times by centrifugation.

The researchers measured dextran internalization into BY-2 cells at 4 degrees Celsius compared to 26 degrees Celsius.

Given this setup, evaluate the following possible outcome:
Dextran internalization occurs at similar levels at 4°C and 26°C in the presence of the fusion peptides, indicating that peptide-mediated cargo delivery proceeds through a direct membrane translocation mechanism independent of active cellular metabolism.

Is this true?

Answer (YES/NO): NO